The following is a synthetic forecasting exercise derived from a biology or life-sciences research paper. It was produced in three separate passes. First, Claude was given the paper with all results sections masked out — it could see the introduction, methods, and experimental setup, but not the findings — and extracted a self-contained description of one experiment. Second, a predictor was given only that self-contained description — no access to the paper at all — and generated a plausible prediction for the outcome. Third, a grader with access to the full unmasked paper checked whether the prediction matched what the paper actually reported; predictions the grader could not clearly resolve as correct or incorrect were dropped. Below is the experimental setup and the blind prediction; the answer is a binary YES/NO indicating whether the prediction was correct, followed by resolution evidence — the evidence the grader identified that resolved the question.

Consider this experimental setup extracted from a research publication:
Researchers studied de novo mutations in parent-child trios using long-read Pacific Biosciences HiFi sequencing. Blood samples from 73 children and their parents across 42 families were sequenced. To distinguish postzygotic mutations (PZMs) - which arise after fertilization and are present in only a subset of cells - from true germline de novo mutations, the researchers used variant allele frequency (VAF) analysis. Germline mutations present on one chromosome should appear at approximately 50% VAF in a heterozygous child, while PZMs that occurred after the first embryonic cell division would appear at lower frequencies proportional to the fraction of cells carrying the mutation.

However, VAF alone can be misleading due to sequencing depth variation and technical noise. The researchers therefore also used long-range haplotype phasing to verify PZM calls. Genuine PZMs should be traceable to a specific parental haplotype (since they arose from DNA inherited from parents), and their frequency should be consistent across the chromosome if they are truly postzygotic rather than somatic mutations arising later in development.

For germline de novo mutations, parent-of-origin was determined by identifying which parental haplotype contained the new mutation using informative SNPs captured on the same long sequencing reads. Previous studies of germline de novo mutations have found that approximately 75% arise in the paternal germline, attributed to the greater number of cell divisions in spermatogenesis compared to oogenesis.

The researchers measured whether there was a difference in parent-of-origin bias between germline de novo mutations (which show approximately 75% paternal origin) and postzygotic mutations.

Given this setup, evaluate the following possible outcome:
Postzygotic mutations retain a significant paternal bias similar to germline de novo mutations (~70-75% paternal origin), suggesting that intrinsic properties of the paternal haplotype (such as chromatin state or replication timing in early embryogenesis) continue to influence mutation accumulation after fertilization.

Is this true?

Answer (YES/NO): NO